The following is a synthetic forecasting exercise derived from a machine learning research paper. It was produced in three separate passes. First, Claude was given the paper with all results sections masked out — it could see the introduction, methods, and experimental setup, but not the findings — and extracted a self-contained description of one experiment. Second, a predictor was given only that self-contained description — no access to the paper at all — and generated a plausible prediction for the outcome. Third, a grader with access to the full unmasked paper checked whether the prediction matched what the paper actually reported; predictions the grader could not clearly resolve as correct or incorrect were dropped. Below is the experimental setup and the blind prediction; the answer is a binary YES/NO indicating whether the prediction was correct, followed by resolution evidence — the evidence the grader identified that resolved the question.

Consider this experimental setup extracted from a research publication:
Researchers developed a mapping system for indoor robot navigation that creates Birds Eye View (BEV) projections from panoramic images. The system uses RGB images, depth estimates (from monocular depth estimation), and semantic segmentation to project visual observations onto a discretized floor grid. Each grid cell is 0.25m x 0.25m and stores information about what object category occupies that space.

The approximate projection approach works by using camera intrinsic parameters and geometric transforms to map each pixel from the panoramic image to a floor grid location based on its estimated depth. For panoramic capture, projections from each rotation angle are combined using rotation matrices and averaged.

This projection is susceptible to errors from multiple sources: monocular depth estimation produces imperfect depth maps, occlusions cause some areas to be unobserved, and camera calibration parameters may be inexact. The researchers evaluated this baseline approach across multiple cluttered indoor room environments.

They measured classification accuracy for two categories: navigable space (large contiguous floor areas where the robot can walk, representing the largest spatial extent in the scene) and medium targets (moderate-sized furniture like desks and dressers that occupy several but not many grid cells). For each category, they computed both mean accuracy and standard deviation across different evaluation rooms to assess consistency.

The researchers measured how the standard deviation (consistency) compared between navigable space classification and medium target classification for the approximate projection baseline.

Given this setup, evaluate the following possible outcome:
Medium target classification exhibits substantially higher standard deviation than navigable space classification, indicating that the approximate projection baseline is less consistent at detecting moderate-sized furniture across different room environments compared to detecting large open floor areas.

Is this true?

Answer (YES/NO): NO